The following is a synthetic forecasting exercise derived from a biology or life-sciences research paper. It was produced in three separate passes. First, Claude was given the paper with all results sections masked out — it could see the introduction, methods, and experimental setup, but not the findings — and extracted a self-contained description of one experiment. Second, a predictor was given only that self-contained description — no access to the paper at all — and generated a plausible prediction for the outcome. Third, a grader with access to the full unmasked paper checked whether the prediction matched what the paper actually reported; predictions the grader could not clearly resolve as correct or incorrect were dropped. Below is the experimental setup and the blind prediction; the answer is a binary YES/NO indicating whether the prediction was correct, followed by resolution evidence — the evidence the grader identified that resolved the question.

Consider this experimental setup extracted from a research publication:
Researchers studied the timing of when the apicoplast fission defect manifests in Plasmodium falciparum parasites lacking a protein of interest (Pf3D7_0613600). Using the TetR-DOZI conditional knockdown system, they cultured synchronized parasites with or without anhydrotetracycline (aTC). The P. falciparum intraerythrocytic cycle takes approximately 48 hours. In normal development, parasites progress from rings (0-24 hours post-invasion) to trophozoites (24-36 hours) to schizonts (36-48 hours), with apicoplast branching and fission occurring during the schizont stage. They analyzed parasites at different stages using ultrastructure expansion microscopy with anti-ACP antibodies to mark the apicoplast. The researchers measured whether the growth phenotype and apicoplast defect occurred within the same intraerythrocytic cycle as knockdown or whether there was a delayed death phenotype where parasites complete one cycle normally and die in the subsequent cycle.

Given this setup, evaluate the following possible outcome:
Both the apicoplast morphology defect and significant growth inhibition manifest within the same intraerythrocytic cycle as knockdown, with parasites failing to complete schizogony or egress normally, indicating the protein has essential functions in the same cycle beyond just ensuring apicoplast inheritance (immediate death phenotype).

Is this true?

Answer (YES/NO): NO